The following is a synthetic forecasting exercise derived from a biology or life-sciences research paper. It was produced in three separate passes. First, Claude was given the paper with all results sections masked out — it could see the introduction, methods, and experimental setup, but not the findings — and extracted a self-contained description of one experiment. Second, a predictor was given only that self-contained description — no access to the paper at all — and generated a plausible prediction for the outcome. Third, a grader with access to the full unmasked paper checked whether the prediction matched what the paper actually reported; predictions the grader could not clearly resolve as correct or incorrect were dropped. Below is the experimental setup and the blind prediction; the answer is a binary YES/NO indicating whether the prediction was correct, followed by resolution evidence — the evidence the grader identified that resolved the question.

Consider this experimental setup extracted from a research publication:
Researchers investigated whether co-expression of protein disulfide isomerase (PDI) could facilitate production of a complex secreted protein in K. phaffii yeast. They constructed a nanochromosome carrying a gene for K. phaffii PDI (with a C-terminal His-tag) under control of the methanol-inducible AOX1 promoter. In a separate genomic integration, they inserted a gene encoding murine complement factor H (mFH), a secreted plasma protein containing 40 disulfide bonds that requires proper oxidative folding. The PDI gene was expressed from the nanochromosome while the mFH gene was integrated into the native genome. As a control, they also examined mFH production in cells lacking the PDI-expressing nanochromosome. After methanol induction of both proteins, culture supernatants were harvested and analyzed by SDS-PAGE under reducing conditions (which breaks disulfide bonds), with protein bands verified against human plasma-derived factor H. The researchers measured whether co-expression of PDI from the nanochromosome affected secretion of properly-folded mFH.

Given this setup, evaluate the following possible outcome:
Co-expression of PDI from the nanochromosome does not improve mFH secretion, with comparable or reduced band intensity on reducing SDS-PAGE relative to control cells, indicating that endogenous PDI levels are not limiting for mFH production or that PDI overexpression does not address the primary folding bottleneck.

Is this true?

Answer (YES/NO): NO